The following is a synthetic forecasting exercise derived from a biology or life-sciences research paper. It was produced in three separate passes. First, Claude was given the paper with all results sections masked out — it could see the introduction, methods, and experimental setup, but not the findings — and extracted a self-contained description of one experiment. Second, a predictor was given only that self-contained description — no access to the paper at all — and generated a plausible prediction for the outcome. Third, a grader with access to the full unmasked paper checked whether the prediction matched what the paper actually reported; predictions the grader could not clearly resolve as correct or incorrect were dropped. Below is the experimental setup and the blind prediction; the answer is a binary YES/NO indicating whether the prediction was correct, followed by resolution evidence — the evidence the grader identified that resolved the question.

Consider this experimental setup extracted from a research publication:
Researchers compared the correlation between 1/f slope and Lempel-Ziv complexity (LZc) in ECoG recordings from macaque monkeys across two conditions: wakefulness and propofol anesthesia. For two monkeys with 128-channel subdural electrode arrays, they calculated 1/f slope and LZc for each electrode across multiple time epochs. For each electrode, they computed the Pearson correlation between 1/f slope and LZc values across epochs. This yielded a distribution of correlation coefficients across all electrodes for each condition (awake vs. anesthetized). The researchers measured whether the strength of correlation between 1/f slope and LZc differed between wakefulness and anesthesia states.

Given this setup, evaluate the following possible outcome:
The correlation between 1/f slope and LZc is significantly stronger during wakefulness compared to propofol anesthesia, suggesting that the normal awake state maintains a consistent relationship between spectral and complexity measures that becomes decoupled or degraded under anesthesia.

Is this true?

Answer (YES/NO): YES